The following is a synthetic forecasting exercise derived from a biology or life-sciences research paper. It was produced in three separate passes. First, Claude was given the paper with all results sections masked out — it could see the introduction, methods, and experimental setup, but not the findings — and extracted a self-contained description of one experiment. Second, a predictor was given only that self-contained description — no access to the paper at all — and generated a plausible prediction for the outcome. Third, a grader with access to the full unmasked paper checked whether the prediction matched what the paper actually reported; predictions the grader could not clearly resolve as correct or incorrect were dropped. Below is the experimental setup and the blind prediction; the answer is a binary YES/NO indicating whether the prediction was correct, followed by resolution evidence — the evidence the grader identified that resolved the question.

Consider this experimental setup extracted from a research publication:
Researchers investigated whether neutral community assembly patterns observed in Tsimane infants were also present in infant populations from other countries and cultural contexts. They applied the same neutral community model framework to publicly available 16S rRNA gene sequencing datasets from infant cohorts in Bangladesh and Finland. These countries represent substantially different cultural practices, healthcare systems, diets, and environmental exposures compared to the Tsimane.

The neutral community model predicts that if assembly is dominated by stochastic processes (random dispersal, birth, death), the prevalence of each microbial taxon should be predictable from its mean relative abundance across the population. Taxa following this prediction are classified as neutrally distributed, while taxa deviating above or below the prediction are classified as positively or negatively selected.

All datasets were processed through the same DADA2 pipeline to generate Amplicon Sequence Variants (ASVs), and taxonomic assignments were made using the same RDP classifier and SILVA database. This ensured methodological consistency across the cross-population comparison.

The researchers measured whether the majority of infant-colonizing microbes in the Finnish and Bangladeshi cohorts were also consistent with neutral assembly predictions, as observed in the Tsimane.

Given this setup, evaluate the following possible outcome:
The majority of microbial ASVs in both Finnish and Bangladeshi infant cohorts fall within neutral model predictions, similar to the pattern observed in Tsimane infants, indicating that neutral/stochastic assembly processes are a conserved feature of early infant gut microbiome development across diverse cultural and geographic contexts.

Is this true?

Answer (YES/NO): YES